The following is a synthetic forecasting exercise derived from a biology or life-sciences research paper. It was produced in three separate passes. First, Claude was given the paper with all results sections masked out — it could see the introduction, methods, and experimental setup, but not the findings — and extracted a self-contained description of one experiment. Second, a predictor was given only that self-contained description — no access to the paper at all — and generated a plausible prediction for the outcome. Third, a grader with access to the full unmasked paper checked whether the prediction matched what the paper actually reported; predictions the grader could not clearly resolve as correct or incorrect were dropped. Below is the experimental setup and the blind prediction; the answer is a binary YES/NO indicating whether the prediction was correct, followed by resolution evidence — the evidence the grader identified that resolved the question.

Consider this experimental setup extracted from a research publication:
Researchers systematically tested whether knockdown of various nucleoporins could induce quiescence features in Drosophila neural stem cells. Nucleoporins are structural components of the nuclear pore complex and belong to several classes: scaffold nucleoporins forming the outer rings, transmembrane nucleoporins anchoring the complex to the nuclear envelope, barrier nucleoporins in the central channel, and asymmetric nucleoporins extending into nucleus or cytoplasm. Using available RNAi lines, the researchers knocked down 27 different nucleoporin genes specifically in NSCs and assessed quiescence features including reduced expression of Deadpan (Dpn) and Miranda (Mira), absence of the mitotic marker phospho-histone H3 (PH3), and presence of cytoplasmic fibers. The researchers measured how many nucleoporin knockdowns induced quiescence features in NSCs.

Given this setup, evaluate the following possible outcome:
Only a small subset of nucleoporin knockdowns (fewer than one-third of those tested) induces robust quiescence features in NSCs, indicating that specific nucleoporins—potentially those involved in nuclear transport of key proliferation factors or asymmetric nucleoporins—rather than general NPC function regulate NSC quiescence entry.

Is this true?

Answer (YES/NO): NO